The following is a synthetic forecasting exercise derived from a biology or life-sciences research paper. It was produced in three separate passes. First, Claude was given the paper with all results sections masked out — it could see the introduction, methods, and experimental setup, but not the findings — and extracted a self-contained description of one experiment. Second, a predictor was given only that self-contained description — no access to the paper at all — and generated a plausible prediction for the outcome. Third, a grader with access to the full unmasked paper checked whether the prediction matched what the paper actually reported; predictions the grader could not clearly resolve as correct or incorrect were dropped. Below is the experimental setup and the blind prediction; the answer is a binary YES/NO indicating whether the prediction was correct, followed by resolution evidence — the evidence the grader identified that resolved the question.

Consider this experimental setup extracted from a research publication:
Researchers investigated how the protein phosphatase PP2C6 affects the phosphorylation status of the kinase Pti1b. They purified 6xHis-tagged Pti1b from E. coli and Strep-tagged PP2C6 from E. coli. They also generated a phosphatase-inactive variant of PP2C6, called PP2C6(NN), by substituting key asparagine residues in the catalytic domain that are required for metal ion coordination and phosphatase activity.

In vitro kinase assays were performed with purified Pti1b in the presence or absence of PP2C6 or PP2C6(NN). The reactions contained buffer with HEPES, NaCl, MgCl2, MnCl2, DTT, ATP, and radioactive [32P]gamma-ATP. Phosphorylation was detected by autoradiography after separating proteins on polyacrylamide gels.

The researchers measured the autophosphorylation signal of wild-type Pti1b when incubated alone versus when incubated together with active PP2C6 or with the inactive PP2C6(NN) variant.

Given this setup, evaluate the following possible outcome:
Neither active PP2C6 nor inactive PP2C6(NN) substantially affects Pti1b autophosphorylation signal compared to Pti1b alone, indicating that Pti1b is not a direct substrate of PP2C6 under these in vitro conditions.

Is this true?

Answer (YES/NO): NO